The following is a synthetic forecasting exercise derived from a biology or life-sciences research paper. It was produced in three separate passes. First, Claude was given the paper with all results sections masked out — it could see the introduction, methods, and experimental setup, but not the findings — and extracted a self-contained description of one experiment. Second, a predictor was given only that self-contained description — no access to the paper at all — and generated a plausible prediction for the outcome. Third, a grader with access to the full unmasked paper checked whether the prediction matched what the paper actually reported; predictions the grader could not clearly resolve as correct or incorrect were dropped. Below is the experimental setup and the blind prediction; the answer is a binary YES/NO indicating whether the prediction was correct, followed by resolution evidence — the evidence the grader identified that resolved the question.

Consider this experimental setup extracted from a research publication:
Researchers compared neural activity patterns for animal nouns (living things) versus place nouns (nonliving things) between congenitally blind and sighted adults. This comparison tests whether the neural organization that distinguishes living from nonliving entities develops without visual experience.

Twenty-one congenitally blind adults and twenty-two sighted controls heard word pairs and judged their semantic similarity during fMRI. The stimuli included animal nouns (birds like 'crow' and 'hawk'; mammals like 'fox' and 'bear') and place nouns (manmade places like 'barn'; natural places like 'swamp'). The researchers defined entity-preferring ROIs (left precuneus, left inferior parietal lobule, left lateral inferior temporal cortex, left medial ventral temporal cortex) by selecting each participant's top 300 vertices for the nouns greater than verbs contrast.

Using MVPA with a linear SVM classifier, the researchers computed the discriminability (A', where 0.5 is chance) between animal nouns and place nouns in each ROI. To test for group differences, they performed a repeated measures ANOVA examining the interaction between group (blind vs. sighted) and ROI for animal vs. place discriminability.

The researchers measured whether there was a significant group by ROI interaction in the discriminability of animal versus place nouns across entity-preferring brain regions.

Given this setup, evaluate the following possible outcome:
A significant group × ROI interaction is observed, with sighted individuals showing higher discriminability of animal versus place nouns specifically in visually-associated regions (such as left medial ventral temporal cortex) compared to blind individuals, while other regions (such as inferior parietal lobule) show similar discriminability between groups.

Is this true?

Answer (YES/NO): NO